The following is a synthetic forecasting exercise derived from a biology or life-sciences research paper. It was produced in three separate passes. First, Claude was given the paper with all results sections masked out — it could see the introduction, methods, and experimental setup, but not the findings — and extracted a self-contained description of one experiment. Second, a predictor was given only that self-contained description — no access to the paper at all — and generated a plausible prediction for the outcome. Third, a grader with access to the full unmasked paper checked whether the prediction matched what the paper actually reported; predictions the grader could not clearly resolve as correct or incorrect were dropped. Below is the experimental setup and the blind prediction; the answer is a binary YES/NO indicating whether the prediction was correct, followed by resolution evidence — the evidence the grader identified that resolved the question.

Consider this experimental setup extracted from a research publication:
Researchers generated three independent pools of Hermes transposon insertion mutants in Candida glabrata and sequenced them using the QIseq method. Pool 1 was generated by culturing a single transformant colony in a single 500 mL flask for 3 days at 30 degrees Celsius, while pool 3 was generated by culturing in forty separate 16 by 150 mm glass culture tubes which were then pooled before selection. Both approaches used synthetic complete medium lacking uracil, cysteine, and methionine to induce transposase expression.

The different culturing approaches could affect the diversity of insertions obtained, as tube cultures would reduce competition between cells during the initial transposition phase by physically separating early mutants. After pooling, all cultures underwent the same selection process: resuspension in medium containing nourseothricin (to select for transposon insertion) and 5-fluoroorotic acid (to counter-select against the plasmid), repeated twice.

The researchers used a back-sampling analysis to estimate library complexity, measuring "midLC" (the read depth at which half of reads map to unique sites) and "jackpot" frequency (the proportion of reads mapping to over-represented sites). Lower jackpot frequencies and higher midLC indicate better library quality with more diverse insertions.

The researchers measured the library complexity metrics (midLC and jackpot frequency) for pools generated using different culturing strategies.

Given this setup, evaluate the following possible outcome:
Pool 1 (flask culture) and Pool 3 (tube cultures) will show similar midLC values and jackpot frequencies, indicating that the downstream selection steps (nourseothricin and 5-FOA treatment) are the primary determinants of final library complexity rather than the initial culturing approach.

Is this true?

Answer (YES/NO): NO